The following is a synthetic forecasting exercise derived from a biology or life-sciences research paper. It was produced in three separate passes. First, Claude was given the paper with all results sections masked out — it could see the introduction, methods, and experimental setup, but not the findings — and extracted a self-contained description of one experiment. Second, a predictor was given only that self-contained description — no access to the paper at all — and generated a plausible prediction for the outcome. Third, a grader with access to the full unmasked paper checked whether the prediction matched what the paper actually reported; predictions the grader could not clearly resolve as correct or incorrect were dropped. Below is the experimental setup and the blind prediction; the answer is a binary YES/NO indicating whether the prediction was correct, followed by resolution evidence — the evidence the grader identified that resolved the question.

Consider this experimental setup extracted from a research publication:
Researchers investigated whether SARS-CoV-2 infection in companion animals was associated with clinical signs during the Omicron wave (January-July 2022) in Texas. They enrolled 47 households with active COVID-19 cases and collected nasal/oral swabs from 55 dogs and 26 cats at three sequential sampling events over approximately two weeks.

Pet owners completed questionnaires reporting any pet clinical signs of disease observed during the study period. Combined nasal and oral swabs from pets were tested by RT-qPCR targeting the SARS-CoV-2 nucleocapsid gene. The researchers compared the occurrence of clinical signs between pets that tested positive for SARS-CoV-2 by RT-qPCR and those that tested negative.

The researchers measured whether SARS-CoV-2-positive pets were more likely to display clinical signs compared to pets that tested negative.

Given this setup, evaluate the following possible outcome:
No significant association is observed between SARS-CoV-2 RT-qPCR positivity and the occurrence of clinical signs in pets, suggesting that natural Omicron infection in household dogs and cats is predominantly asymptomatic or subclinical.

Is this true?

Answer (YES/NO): YES